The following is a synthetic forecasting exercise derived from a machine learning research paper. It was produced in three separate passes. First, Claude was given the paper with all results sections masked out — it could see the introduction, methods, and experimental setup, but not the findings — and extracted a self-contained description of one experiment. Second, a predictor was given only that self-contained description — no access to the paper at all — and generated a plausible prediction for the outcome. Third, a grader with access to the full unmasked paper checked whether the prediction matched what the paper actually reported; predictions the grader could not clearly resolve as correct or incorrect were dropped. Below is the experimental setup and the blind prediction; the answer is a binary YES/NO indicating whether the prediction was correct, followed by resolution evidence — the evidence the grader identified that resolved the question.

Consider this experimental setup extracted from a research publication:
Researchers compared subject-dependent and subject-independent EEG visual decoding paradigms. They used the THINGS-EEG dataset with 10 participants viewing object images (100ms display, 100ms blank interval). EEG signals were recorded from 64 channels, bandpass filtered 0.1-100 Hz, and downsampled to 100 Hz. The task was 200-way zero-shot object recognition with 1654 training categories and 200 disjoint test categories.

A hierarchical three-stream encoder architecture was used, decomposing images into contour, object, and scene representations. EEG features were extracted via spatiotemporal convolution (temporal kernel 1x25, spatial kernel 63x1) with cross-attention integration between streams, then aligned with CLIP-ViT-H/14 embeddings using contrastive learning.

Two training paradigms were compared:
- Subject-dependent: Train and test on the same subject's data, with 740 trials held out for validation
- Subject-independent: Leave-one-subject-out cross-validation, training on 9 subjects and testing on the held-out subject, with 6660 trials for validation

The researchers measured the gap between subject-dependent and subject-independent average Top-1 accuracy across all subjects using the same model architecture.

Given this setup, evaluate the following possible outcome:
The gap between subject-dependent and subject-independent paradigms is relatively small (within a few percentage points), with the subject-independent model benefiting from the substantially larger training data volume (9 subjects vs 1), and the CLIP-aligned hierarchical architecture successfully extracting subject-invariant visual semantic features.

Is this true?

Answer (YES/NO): NO